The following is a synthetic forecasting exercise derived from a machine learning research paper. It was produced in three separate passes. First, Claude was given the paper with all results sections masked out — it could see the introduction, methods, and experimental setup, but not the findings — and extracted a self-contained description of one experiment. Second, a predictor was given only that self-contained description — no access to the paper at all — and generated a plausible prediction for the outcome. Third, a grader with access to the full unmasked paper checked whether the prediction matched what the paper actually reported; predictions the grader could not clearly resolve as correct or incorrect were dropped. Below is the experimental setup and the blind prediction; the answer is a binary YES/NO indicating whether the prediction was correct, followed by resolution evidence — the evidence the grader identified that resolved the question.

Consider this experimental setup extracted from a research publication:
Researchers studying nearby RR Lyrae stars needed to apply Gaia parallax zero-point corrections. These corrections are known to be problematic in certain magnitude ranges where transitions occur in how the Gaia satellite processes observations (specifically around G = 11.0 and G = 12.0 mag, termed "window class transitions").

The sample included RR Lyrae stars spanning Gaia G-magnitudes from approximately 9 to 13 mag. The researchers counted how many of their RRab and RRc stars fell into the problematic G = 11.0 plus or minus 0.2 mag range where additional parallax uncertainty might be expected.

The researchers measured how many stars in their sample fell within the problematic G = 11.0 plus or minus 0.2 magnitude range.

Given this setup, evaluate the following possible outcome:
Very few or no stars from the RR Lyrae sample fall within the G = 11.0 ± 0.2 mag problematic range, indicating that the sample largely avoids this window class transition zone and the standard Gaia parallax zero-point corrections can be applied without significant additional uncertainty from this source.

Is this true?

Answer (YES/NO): NO